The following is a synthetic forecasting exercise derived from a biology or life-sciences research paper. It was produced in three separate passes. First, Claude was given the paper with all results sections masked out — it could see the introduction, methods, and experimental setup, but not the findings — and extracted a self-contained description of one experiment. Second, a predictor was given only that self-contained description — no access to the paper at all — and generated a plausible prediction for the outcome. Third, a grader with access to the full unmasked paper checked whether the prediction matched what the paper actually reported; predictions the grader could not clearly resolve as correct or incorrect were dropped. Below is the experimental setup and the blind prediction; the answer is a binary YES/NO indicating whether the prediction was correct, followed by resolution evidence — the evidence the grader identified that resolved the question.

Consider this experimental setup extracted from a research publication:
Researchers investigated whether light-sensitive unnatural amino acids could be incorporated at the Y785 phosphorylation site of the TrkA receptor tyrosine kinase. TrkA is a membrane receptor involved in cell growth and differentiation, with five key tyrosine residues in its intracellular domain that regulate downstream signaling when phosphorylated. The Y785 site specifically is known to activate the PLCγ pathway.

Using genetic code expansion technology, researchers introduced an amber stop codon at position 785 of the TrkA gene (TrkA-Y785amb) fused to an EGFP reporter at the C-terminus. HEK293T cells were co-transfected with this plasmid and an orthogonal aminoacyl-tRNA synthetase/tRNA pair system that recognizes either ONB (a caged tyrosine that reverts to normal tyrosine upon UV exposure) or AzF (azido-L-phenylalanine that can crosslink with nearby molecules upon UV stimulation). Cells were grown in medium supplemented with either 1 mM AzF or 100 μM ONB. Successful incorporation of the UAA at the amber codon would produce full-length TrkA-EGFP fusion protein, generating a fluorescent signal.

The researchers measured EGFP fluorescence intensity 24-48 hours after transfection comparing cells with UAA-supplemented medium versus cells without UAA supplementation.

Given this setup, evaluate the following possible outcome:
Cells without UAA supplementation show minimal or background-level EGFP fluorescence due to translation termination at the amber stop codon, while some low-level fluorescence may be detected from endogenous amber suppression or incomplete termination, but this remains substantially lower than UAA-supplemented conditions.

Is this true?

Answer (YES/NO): YES